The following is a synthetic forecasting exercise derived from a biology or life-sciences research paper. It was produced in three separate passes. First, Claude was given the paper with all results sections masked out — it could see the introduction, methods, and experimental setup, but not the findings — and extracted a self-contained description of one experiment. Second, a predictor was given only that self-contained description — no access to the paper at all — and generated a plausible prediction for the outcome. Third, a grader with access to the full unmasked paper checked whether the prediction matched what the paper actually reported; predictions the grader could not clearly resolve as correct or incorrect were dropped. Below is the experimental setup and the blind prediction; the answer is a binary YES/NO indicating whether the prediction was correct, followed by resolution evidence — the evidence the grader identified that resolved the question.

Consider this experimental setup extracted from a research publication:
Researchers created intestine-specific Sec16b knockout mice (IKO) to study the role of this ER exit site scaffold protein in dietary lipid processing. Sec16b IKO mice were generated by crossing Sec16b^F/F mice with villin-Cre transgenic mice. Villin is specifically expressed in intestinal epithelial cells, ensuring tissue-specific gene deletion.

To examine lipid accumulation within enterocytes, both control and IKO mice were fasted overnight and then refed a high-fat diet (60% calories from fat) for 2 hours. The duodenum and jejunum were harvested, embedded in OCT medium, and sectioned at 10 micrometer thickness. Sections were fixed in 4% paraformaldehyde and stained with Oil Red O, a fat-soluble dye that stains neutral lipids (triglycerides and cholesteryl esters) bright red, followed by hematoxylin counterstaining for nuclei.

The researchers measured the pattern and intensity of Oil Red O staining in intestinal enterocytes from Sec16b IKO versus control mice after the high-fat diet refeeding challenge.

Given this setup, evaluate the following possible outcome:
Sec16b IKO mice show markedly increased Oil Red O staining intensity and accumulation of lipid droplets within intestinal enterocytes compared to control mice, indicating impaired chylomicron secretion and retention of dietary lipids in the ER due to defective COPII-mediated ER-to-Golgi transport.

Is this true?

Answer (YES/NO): YES